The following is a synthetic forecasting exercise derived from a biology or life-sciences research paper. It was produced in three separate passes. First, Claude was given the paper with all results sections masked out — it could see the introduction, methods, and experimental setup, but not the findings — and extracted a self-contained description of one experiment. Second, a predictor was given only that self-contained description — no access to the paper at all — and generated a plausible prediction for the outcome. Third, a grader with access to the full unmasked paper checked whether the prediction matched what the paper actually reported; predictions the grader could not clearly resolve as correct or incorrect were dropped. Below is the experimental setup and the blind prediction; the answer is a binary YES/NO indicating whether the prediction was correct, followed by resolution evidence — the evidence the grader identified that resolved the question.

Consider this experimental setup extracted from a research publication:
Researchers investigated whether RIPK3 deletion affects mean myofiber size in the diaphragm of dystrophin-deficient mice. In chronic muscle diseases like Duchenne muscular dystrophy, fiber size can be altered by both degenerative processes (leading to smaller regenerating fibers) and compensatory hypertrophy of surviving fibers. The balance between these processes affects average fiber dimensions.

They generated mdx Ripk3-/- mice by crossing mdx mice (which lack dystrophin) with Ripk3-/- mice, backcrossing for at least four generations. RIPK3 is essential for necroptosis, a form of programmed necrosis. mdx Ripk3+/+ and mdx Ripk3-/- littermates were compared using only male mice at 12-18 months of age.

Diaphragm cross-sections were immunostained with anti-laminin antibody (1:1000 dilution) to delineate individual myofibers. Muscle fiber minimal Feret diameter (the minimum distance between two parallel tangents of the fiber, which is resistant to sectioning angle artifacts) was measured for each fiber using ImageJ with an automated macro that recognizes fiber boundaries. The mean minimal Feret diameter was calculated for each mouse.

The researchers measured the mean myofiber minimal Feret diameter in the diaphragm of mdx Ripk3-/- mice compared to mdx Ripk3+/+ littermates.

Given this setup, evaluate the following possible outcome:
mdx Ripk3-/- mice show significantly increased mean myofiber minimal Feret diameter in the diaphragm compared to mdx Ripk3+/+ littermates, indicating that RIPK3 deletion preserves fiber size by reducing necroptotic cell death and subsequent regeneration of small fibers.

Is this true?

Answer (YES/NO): NO